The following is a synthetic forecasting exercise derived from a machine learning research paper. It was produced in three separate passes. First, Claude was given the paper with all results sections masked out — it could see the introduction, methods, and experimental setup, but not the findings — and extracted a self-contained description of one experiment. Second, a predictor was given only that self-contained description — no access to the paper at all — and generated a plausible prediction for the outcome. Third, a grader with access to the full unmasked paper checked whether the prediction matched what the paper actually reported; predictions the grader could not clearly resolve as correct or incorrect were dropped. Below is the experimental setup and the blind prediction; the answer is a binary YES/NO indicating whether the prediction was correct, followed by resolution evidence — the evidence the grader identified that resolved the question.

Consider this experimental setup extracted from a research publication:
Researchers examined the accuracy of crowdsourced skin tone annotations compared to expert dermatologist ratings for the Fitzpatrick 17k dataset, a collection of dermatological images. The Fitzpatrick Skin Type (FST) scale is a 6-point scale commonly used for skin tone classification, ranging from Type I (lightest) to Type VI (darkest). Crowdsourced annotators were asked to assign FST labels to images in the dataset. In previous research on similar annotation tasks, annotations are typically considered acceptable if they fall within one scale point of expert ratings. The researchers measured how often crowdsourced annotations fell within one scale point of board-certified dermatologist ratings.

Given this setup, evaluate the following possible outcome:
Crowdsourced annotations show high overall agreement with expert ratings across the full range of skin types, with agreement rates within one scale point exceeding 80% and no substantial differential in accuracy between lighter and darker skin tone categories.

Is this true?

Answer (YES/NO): NO